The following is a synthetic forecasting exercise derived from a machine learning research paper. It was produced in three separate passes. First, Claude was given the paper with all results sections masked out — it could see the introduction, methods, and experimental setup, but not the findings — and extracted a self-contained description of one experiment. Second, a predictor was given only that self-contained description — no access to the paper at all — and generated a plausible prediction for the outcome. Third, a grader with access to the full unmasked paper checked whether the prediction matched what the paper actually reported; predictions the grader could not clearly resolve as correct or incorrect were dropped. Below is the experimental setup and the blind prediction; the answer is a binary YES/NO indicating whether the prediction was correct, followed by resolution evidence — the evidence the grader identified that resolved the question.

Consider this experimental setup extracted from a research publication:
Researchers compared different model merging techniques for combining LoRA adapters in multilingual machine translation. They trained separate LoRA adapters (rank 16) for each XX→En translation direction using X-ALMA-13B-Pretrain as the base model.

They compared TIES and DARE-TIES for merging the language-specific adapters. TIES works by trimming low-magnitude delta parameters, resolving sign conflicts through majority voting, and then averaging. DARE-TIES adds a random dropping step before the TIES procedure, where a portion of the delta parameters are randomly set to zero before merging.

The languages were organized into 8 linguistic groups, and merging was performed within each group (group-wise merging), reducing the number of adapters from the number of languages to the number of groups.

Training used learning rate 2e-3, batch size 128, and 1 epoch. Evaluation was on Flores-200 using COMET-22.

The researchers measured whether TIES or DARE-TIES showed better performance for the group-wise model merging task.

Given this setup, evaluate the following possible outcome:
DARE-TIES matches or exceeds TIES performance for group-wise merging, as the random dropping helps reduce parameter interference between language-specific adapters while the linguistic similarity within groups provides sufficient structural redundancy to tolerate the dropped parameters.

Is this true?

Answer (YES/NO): YES